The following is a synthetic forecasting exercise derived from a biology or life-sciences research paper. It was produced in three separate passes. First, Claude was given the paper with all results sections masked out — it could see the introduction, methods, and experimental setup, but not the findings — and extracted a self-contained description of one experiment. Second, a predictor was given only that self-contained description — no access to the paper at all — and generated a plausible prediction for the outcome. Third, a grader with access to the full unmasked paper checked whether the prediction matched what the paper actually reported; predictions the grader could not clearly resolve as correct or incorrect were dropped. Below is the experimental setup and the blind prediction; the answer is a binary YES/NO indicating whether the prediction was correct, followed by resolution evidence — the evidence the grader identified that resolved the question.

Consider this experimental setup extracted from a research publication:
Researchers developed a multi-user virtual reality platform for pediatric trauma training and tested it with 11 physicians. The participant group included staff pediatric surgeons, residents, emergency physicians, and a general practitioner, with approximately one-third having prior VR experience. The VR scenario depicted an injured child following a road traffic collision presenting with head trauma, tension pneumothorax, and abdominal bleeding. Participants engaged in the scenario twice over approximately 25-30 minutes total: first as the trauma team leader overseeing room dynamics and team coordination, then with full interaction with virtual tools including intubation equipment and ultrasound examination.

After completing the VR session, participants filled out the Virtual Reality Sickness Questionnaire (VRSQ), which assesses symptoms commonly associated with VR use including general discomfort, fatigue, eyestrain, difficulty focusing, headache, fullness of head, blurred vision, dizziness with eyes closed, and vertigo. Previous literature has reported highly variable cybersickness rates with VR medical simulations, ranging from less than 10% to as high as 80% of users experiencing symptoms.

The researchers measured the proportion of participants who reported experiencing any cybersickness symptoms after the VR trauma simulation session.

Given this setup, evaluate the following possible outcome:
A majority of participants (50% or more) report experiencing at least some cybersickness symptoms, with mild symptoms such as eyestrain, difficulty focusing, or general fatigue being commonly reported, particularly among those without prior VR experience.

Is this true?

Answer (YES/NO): NO